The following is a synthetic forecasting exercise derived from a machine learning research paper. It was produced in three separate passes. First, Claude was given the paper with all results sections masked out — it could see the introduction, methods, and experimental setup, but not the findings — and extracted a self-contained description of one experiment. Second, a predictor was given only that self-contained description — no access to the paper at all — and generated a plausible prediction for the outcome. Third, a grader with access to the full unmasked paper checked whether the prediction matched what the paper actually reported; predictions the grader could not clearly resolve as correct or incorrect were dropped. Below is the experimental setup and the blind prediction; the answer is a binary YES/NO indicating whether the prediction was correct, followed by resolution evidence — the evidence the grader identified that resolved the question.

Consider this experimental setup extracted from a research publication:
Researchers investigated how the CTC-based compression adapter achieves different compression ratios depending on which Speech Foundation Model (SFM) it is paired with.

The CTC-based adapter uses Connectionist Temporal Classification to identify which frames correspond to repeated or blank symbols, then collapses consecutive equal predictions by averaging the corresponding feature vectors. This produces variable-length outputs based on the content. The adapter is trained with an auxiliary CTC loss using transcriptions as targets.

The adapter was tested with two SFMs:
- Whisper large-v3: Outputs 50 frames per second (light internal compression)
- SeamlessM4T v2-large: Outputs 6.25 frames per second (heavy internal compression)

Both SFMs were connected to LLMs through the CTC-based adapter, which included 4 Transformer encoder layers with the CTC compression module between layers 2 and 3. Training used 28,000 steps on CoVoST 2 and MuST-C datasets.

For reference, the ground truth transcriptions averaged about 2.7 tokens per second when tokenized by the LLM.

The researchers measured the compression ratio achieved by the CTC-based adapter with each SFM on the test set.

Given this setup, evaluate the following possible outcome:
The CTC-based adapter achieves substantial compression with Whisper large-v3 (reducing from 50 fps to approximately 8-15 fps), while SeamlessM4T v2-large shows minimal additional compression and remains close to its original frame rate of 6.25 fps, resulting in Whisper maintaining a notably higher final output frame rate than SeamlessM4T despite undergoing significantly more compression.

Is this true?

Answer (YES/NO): NO